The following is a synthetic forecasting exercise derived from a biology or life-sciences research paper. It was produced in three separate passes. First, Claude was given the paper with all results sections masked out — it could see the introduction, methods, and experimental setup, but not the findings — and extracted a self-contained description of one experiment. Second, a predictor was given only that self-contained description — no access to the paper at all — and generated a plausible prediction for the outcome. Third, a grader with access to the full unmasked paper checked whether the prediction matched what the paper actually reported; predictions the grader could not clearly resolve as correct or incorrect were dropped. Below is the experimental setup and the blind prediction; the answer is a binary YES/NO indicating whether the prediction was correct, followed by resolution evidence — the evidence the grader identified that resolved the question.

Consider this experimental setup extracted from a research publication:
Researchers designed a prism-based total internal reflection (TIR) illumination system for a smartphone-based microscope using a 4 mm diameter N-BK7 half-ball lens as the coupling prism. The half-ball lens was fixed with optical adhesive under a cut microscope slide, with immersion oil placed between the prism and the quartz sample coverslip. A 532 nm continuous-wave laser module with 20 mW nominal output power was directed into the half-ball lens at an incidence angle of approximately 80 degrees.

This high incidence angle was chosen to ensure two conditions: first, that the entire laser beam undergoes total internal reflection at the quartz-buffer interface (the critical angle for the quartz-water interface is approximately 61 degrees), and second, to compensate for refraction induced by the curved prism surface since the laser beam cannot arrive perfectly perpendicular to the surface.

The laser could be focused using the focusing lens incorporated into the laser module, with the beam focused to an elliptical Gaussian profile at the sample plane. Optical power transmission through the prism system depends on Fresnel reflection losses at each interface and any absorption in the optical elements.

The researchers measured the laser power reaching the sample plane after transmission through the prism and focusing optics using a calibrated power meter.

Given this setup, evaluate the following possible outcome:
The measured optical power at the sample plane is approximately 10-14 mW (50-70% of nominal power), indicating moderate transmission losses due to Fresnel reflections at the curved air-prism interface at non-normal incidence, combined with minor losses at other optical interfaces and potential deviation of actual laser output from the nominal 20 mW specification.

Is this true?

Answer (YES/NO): NO